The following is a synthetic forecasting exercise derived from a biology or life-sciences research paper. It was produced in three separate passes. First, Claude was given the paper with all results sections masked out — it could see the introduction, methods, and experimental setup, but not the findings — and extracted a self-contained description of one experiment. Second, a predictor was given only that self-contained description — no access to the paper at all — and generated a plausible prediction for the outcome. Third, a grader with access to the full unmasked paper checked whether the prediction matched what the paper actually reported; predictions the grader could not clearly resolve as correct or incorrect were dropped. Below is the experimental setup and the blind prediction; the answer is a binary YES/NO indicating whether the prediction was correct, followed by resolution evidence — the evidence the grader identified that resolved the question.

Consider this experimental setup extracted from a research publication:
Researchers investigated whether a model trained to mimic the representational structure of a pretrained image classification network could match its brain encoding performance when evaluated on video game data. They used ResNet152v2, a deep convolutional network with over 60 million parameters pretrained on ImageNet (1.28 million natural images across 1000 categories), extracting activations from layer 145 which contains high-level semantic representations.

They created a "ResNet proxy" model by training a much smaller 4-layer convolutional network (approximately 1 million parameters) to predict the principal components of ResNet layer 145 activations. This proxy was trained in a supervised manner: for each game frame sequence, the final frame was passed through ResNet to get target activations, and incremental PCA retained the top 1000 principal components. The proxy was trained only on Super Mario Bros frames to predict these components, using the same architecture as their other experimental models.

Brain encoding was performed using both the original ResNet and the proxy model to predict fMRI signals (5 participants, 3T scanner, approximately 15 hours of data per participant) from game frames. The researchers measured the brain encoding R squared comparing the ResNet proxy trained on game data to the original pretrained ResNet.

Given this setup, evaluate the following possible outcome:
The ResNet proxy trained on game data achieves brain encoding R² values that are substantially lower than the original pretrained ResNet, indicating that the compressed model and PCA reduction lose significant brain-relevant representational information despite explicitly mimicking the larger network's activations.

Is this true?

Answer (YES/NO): NO